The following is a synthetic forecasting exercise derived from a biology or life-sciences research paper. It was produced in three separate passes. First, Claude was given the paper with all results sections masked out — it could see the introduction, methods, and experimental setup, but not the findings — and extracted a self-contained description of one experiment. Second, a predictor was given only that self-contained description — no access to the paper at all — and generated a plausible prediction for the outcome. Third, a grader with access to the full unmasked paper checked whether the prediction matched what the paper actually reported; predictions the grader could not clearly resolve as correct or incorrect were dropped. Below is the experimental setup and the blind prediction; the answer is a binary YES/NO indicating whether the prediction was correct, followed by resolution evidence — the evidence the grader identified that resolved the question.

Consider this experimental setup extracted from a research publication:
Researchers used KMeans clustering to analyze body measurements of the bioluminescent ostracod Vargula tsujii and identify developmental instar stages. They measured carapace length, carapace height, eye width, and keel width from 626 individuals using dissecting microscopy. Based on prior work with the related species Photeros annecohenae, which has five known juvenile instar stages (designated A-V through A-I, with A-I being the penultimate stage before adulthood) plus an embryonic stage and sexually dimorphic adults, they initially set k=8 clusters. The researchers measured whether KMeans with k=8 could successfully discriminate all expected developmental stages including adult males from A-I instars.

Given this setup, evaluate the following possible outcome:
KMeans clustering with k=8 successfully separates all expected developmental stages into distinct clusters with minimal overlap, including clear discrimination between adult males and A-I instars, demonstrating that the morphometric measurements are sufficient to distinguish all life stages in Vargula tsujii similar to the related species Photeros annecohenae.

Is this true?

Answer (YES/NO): NO